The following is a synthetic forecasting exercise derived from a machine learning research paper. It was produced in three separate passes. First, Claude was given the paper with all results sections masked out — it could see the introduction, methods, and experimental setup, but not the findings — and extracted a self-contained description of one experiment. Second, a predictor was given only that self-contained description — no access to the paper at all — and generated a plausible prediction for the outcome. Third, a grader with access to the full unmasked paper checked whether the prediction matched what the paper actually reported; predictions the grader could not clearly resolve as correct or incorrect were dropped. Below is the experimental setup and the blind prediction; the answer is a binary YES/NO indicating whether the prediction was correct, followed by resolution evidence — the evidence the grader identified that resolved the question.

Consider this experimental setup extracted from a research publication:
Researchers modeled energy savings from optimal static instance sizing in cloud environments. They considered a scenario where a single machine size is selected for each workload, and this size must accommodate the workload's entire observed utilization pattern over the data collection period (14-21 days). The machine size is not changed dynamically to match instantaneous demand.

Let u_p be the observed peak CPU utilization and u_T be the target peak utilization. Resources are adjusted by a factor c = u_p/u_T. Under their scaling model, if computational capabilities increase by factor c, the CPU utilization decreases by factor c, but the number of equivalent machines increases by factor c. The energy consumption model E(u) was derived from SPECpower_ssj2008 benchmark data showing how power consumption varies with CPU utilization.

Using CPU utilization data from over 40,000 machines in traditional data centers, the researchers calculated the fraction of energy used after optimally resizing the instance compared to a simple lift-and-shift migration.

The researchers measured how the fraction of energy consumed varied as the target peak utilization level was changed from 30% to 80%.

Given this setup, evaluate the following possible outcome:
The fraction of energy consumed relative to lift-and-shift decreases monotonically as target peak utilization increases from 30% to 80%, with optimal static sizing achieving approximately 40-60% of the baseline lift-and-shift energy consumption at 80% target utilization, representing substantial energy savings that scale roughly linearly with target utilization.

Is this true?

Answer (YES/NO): NO